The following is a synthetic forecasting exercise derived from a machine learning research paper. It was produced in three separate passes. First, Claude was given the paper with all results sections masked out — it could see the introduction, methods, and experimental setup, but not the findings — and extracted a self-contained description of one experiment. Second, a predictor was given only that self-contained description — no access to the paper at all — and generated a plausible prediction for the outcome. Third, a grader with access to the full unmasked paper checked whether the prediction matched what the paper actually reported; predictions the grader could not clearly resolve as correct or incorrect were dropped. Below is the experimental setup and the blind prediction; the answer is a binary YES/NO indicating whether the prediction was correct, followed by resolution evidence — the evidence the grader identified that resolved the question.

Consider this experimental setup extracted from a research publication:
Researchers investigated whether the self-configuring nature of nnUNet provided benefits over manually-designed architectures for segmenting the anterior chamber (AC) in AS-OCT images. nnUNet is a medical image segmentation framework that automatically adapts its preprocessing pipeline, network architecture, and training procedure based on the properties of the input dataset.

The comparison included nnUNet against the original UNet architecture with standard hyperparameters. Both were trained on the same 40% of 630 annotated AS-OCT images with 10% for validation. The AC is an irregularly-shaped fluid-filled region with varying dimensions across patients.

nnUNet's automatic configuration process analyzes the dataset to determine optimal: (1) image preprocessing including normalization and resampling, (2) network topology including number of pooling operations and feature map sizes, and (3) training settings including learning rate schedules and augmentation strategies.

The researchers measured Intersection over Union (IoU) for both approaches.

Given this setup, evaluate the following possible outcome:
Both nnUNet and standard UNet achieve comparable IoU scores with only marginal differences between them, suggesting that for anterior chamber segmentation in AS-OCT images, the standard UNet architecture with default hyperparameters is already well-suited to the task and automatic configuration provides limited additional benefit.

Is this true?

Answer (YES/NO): YES